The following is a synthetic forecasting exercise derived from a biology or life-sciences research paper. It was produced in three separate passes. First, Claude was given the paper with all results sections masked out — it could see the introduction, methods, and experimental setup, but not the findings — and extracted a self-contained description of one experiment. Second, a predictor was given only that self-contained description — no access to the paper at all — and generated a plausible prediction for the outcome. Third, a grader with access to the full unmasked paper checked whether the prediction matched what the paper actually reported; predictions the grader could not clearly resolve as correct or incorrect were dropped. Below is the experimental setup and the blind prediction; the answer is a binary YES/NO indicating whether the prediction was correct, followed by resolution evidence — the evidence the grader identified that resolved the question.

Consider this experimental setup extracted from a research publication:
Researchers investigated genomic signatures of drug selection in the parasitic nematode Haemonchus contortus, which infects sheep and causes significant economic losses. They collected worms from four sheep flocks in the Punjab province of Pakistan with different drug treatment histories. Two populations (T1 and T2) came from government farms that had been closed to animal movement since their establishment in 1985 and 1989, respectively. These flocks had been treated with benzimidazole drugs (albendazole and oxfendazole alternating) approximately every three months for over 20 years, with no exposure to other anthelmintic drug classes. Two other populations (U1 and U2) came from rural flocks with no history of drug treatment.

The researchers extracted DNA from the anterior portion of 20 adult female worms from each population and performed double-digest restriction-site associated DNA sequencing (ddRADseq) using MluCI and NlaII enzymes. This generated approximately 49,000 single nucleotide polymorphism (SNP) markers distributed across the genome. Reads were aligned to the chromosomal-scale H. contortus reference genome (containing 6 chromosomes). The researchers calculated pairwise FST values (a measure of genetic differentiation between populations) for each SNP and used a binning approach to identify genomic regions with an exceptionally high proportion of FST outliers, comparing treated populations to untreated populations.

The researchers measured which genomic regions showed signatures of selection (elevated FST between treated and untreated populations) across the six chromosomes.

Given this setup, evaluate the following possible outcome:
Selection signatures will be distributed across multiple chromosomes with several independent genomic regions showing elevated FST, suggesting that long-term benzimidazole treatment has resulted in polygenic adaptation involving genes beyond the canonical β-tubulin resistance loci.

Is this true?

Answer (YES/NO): NO